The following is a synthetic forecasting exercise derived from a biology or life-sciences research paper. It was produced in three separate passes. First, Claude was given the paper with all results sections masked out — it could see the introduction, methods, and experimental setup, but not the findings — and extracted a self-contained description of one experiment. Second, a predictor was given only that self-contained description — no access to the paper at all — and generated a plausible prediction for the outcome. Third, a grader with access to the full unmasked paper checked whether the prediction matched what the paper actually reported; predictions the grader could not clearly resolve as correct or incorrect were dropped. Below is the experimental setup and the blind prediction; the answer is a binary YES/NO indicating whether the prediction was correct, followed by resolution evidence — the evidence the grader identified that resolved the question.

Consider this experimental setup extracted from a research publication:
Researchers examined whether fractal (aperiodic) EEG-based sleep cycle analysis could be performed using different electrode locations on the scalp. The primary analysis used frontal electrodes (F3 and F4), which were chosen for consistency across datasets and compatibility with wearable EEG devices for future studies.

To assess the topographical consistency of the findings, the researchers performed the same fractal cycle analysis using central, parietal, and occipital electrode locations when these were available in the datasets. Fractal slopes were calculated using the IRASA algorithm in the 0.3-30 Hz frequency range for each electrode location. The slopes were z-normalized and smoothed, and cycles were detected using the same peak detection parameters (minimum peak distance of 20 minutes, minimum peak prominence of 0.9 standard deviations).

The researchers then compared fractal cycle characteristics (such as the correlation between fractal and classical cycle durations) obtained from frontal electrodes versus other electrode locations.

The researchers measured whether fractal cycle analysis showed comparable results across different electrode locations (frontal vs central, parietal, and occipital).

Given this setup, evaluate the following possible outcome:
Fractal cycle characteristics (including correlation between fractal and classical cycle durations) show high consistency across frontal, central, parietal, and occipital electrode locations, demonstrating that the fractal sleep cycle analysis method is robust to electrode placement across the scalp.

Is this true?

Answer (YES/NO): YES